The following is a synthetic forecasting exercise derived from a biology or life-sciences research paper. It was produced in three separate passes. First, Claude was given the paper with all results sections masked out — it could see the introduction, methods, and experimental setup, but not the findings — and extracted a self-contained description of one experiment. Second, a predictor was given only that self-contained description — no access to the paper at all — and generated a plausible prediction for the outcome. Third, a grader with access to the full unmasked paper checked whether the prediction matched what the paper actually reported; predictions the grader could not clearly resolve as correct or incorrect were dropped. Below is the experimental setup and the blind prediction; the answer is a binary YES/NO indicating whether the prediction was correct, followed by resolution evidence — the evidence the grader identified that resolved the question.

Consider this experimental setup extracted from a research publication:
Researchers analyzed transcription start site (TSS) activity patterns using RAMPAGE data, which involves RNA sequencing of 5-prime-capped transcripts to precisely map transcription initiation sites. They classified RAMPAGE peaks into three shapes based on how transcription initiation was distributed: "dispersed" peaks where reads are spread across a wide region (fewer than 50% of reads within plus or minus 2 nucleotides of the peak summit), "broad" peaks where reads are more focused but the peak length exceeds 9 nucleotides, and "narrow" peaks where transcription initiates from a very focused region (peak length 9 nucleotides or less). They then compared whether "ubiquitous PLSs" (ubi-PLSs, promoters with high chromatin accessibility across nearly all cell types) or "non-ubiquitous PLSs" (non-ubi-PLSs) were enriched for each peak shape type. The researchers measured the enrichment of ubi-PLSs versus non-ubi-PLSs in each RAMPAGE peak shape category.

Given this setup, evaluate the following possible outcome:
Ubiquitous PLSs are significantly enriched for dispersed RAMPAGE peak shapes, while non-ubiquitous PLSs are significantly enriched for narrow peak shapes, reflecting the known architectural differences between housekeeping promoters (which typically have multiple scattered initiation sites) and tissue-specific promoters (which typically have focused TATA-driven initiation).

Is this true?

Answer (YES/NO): YES